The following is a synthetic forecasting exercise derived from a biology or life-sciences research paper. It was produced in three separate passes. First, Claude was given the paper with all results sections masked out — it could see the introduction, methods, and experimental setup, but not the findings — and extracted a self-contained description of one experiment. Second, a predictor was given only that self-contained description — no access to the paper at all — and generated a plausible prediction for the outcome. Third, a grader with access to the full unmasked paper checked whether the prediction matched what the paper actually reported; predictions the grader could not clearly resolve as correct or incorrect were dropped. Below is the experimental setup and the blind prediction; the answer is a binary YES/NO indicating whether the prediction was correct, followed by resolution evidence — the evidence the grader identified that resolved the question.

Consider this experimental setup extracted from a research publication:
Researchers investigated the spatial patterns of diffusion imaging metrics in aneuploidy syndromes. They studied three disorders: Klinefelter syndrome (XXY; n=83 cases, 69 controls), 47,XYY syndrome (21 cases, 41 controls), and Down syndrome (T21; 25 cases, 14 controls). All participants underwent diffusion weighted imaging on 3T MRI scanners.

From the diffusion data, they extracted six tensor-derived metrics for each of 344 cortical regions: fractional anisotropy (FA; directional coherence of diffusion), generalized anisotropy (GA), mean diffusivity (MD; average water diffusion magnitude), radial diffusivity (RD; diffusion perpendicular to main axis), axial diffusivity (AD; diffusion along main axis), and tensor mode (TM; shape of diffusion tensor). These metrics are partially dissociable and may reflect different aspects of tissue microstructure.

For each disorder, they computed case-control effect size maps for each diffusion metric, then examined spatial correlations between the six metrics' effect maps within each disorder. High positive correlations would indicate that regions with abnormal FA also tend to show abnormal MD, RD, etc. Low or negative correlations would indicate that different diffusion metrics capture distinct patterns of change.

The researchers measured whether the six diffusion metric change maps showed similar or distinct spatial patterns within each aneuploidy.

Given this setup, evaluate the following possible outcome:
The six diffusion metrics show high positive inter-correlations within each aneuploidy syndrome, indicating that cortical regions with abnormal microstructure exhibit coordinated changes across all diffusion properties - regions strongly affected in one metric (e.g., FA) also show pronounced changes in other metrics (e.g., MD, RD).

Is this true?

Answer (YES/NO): NO